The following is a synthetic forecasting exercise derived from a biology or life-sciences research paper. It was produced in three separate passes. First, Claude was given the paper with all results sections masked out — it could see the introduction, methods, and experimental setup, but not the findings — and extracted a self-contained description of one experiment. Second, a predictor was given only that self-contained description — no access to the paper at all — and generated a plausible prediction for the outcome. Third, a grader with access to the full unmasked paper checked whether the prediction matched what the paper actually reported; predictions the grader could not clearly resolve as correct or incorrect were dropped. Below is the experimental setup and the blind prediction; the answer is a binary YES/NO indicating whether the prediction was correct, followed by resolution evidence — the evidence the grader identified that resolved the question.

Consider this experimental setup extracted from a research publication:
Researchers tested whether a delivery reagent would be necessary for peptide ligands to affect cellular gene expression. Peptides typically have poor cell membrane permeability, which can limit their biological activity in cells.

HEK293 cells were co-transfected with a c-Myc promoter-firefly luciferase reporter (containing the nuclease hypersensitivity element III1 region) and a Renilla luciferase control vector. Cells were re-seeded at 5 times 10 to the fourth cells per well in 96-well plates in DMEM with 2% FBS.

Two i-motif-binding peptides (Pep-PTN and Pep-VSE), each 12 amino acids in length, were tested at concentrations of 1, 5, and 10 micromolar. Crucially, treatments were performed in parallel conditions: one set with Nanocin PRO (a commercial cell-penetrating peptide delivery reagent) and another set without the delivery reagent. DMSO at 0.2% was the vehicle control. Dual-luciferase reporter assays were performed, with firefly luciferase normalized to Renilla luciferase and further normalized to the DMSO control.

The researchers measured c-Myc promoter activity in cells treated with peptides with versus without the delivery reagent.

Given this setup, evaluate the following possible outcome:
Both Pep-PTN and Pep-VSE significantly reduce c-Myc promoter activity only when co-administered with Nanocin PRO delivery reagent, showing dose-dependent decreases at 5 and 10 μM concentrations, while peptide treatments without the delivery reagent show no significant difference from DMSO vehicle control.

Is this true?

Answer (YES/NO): NO